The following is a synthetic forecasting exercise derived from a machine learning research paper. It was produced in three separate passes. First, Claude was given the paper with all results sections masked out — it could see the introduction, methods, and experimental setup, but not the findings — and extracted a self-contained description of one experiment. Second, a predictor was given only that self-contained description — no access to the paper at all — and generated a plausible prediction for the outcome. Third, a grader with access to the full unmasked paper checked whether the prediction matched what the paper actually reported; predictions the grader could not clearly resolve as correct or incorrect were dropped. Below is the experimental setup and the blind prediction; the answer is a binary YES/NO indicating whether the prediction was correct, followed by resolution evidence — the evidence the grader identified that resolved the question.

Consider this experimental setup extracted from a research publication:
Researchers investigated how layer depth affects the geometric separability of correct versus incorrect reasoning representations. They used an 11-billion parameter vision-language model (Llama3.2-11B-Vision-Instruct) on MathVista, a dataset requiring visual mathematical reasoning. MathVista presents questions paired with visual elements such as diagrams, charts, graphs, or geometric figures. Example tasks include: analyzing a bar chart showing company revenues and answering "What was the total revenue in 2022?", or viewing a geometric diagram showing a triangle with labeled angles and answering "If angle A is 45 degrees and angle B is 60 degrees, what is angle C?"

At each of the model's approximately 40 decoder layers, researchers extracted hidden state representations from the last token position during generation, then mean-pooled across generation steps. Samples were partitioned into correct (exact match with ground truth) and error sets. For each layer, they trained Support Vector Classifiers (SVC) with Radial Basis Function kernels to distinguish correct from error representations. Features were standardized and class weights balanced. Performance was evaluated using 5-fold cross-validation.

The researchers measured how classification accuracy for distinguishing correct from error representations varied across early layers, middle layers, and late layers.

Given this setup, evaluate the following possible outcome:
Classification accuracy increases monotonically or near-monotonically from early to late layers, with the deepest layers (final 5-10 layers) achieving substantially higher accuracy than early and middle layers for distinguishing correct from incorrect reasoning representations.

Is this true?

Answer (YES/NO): NO